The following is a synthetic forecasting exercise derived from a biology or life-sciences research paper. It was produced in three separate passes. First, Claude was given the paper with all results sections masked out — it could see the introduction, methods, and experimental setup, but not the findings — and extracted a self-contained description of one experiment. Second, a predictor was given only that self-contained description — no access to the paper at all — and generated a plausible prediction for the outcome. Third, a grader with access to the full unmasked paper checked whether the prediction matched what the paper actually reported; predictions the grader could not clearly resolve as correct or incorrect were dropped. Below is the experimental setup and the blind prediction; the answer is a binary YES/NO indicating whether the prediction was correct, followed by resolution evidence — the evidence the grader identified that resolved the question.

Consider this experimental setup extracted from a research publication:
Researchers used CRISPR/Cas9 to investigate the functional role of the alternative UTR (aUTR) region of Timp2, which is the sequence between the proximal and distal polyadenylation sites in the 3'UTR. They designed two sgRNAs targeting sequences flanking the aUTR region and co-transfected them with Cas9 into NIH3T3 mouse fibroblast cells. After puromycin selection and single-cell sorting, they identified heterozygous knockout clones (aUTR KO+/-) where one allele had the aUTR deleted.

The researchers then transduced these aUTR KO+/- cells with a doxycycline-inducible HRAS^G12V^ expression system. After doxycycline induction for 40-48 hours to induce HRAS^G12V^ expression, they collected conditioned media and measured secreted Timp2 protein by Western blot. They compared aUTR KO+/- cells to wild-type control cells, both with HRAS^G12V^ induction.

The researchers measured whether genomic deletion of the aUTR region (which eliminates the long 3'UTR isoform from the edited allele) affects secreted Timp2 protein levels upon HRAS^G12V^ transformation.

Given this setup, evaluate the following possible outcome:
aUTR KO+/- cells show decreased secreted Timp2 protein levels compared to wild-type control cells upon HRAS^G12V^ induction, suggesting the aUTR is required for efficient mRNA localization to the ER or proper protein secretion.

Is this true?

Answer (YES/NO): YES